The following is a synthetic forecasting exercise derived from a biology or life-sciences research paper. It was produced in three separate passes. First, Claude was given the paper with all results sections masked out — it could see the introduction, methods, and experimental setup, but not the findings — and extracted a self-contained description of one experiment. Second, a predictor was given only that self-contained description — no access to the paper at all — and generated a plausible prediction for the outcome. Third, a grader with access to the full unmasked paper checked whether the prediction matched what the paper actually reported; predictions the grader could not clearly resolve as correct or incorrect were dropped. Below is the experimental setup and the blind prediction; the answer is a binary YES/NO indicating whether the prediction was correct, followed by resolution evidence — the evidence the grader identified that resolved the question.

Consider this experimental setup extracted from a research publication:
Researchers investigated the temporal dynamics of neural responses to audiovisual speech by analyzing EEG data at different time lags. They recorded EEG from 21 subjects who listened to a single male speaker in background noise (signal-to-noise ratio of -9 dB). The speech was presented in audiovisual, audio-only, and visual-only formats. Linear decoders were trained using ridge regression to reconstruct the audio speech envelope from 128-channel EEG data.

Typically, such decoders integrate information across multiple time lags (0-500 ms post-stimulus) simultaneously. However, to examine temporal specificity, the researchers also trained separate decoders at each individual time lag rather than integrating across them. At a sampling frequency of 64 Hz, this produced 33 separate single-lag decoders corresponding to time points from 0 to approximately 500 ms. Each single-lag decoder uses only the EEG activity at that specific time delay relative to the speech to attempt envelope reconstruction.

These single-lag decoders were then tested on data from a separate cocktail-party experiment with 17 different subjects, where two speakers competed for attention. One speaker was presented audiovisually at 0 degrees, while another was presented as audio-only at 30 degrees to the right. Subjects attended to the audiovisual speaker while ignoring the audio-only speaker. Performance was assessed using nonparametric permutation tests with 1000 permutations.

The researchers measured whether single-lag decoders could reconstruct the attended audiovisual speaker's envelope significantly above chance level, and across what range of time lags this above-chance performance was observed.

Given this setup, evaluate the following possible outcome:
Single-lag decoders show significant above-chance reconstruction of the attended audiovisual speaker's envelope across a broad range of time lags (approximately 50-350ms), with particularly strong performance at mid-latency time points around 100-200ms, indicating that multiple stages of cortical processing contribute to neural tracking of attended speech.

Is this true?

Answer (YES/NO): NO